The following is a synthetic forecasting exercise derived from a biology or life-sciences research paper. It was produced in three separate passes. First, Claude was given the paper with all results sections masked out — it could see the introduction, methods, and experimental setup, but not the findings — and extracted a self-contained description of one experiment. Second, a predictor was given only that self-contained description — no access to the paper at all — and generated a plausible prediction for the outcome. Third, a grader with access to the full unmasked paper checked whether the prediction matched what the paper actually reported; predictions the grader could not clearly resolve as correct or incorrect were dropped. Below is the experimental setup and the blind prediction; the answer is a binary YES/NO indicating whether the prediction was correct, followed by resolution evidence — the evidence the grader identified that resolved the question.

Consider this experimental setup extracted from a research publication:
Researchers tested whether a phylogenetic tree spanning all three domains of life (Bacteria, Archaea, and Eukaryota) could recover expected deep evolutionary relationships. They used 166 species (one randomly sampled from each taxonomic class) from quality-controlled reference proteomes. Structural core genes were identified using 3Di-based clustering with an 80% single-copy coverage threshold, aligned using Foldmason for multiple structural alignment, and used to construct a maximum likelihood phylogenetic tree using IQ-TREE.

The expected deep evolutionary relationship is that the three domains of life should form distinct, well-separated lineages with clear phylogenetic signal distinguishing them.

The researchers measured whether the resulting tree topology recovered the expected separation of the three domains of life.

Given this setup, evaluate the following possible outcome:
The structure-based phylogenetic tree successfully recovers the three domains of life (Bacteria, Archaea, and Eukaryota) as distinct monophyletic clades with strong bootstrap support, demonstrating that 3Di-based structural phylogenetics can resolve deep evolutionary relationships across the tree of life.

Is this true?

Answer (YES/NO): YES